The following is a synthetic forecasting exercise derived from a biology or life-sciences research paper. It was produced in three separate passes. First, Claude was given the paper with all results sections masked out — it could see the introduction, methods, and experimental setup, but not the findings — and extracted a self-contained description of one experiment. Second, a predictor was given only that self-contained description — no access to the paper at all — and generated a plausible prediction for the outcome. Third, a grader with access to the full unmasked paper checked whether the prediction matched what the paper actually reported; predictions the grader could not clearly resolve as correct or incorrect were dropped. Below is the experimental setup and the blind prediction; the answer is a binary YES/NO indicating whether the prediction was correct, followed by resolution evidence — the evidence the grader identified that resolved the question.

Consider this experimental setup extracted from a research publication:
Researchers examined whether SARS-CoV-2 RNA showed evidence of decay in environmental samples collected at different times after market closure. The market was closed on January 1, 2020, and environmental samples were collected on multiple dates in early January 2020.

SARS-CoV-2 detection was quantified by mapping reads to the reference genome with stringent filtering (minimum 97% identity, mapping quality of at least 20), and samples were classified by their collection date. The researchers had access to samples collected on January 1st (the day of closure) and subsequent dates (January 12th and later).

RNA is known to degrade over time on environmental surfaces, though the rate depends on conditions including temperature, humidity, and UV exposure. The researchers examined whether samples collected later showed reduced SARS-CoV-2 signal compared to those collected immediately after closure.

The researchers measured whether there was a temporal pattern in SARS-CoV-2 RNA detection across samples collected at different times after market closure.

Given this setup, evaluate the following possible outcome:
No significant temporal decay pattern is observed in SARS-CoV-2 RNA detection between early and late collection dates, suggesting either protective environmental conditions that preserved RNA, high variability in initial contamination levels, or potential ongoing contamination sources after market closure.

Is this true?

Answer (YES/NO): NO